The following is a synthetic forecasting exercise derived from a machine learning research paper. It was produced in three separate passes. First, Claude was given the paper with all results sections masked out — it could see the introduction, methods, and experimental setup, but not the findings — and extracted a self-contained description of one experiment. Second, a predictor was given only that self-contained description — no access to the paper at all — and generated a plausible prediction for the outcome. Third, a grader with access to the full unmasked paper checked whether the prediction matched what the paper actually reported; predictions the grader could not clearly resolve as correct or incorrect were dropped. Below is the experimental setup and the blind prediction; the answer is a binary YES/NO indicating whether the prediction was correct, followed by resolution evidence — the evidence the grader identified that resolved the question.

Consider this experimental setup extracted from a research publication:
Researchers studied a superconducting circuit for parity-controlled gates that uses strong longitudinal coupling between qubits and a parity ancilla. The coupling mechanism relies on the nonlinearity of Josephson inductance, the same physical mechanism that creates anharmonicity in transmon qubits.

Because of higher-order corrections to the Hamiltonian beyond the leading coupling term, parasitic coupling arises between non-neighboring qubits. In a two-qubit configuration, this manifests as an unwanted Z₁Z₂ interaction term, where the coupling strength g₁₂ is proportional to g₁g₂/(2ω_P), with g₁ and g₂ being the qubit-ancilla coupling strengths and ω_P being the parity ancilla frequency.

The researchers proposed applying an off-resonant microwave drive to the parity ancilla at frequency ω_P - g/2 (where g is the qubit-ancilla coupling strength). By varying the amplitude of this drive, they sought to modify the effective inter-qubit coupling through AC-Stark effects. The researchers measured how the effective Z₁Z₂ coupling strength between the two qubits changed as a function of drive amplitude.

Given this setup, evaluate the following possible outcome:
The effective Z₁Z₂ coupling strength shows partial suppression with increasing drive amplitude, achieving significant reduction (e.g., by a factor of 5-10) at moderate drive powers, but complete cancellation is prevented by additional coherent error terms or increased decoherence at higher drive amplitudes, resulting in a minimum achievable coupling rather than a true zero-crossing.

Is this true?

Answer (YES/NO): NO